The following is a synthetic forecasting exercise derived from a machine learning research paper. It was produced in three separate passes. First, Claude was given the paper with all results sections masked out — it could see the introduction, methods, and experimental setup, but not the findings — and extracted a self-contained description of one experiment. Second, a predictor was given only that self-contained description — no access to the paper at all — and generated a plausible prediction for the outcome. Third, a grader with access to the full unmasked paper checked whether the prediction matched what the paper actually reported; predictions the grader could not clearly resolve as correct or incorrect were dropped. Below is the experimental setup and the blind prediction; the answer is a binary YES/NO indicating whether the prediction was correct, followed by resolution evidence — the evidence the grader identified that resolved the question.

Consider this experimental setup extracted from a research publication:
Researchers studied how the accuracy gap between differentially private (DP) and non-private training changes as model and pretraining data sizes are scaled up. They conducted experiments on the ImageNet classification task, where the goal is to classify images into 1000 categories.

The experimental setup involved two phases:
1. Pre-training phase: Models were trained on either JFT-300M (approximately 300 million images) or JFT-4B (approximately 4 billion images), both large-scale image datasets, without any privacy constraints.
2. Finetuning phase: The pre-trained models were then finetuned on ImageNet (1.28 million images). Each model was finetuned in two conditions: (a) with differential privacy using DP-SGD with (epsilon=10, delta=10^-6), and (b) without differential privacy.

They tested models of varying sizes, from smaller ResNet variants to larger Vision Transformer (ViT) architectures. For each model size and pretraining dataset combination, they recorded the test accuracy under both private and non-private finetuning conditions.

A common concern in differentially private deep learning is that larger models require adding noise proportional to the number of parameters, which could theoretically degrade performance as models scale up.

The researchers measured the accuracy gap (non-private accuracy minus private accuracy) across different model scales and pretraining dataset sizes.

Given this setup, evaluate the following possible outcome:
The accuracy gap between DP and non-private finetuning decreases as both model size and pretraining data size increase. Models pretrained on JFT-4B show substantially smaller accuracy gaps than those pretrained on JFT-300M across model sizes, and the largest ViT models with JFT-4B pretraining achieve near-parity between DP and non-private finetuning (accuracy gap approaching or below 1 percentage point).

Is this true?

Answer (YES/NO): NO